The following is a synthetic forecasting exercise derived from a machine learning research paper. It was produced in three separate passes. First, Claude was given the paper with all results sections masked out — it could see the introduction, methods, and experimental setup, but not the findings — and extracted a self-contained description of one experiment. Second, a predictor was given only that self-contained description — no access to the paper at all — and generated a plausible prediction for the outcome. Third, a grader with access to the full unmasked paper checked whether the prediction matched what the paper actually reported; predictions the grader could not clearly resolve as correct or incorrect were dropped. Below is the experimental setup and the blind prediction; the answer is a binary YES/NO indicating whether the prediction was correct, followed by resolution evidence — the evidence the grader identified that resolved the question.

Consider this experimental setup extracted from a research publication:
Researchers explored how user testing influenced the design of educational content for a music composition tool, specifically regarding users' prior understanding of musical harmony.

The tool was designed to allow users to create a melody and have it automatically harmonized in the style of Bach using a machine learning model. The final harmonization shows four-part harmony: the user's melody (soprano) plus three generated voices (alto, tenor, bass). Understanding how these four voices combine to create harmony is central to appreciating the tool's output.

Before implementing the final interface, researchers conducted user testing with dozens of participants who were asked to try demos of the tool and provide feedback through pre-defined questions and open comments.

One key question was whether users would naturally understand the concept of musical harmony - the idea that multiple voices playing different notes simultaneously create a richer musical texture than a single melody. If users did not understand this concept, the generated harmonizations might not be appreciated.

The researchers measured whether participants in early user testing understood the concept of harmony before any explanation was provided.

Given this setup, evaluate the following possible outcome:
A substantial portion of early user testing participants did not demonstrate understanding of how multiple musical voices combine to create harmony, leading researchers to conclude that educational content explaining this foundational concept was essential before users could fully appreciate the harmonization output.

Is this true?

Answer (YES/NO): YES